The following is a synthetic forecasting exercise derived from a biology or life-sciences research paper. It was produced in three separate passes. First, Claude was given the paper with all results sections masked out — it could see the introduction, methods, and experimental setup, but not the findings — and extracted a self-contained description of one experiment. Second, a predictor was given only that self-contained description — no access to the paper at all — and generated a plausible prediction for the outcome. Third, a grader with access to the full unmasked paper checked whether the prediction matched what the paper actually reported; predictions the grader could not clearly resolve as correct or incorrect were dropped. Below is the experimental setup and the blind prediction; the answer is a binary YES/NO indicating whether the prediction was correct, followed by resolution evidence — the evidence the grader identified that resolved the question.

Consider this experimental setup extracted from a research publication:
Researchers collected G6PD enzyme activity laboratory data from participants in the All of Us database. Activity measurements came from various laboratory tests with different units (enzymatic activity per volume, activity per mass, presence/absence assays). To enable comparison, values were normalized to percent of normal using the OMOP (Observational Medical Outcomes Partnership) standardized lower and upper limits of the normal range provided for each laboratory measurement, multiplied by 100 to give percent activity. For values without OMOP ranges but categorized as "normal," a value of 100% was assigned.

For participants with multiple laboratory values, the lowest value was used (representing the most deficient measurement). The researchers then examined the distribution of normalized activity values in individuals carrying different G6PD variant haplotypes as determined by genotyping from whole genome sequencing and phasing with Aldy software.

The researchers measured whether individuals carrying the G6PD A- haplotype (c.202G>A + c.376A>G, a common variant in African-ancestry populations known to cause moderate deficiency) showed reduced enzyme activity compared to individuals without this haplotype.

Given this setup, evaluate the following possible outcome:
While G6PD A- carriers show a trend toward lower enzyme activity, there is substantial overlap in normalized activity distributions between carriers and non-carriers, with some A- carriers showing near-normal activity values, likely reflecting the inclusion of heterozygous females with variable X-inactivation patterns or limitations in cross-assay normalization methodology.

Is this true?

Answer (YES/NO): NO